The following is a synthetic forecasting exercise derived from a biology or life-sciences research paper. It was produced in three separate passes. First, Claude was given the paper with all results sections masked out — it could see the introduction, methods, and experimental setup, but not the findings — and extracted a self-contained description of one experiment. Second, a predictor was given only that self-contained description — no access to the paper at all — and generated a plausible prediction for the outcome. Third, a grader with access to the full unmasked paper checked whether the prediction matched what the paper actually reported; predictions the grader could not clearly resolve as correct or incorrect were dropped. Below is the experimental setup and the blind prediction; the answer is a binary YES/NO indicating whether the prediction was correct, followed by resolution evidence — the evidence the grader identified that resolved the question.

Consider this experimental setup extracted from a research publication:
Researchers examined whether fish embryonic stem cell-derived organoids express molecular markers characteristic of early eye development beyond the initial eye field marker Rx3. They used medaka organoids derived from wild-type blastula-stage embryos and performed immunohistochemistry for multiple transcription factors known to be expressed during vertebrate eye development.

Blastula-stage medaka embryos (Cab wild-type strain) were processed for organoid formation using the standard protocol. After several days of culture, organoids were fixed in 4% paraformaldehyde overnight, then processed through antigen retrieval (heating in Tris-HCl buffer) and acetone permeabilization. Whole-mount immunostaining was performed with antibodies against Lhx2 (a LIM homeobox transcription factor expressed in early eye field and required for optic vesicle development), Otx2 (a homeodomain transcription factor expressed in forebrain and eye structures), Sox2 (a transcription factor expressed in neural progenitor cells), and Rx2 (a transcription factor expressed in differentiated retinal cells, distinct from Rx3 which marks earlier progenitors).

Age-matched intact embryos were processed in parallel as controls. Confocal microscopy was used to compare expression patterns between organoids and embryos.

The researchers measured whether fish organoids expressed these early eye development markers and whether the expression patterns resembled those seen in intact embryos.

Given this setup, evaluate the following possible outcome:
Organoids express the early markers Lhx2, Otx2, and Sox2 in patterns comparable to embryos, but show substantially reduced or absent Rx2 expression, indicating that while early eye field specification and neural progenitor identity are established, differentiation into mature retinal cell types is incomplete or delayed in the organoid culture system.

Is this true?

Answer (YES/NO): NO